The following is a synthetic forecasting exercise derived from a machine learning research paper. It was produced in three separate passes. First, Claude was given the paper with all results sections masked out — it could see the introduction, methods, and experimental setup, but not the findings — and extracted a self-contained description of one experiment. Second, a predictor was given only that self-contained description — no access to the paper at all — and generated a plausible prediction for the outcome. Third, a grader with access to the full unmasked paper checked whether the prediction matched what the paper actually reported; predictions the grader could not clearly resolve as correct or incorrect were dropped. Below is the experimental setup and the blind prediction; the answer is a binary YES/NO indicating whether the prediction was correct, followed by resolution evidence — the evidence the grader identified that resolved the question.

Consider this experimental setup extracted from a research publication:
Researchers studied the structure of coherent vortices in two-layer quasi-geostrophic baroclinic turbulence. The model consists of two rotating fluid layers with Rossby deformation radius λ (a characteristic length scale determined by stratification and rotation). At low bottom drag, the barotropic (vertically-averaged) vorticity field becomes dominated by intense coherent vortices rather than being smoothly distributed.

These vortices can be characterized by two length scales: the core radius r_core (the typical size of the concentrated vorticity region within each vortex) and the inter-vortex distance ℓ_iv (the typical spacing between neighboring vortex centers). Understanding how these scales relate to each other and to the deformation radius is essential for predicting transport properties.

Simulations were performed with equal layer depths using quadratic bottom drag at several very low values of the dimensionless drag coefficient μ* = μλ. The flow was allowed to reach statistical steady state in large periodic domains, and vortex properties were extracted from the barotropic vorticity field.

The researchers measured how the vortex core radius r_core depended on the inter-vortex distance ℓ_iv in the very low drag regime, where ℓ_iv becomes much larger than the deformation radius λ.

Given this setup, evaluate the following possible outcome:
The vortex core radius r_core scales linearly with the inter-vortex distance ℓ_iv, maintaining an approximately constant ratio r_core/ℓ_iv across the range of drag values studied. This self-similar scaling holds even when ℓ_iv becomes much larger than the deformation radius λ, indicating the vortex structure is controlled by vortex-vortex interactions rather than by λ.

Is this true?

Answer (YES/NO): NO